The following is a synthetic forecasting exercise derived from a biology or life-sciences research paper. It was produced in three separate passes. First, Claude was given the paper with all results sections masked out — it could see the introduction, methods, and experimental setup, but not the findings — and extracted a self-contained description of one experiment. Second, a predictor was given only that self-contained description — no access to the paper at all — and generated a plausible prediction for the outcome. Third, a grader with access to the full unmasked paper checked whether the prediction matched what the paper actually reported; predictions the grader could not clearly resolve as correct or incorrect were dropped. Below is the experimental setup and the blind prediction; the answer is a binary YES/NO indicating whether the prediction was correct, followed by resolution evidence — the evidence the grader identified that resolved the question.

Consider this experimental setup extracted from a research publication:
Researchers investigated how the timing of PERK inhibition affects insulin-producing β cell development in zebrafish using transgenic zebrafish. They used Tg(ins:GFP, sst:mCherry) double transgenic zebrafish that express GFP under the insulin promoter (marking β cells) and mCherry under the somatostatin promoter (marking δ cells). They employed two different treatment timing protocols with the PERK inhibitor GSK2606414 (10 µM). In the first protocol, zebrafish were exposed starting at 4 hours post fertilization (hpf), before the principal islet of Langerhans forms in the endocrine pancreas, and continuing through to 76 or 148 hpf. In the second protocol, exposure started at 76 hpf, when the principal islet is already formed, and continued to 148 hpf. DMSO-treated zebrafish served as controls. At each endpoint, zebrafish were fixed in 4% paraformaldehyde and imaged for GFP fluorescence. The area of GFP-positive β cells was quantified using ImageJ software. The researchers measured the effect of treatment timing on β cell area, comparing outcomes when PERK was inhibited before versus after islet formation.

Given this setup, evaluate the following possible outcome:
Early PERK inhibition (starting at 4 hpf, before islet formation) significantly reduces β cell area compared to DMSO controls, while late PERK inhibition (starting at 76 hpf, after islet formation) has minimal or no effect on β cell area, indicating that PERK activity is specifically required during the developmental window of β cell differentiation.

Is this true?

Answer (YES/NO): YES